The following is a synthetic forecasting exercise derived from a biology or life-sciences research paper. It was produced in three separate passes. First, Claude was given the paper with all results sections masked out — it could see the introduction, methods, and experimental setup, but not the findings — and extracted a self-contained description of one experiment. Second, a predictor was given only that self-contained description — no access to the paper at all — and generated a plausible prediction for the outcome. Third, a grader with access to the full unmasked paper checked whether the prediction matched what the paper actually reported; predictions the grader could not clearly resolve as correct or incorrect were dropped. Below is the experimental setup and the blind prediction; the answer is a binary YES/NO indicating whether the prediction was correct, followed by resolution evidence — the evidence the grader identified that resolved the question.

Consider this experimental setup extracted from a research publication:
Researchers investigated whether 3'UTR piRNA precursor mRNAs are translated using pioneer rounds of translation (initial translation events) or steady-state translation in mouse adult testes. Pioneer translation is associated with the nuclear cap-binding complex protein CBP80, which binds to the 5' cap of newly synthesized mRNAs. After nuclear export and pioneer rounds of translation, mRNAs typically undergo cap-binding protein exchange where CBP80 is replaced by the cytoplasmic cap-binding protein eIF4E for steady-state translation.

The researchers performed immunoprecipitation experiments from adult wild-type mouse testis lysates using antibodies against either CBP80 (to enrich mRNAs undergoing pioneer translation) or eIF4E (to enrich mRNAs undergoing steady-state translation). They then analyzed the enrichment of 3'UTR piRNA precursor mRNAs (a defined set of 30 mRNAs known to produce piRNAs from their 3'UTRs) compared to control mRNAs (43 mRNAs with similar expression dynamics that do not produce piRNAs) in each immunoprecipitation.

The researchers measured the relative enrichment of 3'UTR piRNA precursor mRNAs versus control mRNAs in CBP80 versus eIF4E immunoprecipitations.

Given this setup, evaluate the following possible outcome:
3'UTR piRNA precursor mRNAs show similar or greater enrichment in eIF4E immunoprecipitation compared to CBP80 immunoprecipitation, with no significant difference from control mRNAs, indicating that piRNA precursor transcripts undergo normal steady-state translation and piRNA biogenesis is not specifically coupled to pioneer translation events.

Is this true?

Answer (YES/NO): NO